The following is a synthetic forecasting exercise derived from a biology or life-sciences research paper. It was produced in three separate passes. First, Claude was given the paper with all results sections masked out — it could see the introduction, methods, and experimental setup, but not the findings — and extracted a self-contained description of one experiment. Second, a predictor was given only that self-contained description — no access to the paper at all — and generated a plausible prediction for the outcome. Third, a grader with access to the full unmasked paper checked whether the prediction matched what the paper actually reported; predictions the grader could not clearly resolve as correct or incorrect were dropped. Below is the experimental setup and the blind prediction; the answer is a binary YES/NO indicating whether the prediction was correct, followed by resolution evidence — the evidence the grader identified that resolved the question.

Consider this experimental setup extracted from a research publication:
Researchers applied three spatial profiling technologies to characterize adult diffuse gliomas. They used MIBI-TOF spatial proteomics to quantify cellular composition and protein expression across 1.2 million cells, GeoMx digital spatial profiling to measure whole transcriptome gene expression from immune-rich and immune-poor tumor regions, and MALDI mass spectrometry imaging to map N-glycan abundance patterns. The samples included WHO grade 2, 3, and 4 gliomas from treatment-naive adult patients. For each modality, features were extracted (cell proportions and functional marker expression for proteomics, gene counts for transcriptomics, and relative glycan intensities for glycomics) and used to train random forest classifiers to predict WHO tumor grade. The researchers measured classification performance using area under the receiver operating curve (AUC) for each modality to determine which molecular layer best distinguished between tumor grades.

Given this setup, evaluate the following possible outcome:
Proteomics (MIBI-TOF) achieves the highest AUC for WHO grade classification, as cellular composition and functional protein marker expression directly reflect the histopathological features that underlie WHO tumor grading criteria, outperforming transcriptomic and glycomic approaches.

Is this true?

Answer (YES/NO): NO